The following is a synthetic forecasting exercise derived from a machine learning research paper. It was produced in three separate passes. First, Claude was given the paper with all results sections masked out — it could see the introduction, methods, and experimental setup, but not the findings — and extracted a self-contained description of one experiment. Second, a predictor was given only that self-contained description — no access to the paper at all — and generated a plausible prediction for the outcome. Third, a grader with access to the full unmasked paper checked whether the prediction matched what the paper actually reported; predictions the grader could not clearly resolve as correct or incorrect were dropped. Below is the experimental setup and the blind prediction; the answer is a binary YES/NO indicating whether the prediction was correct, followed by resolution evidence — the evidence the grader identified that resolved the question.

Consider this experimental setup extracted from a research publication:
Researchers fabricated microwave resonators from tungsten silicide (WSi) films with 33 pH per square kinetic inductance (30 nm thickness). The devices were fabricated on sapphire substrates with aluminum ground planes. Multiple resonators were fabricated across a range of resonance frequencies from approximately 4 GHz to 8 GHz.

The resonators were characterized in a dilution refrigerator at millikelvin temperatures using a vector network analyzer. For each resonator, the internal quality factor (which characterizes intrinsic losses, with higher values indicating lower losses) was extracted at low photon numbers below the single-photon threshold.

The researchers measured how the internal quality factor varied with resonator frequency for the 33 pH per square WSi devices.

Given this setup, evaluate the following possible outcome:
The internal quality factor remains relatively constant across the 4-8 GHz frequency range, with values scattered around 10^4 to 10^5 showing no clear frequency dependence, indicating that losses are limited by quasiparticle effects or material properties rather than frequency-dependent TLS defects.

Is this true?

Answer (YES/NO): NO